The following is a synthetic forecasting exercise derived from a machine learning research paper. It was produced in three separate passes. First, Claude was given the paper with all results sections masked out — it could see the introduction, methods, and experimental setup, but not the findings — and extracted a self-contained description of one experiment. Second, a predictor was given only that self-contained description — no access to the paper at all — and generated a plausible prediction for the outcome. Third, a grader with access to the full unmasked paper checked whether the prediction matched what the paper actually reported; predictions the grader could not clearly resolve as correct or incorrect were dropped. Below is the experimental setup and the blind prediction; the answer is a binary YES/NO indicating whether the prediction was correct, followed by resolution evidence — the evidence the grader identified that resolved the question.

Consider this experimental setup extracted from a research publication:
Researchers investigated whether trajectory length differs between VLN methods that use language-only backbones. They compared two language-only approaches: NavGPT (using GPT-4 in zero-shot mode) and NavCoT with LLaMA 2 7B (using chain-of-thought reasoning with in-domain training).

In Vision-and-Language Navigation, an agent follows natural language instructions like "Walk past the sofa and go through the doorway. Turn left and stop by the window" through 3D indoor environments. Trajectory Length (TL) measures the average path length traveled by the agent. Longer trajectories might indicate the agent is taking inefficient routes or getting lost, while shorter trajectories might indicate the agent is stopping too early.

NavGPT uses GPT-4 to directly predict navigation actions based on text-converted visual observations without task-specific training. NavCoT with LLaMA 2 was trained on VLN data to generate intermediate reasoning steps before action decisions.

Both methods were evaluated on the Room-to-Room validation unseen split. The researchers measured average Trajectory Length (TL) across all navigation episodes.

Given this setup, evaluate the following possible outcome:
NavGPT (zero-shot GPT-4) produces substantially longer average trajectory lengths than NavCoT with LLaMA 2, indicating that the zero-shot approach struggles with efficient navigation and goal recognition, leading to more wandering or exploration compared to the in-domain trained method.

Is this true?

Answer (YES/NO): YES